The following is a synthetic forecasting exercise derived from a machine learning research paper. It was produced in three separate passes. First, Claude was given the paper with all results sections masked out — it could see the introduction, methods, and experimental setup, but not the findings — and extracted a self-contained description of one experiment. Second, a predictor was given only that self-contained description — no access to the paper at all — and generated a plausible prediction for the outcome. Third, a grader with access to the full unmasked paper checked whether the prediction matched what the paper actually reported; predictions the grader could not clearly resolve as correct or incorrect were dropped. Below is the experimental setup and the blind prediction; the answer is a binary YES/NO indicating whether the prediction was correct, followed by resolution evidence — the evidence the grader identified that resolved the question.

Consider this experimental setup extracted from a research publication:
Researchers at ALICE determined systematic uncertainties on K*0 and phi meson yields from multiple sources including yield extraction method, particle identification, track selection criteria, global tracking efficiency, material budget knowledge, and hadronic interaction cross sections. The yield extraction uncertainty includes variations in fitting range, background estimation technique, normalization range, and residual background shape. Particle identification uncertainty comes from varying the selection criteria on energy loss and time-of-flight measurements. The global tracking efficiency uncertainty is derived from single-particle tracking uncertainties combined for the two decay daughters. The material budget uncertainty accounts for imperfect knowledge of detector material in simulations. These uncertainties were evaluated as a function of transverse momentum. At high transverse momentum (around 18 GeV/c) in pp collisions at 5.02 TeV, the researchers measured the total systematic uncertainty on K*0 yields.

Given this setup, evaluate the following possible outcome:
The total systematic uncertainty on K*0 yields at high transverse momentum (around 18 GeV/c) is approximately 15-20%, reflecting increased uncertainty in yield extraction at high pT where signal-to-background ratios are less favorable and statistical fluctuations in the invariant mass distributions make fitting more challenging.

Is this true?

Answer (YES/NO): NO